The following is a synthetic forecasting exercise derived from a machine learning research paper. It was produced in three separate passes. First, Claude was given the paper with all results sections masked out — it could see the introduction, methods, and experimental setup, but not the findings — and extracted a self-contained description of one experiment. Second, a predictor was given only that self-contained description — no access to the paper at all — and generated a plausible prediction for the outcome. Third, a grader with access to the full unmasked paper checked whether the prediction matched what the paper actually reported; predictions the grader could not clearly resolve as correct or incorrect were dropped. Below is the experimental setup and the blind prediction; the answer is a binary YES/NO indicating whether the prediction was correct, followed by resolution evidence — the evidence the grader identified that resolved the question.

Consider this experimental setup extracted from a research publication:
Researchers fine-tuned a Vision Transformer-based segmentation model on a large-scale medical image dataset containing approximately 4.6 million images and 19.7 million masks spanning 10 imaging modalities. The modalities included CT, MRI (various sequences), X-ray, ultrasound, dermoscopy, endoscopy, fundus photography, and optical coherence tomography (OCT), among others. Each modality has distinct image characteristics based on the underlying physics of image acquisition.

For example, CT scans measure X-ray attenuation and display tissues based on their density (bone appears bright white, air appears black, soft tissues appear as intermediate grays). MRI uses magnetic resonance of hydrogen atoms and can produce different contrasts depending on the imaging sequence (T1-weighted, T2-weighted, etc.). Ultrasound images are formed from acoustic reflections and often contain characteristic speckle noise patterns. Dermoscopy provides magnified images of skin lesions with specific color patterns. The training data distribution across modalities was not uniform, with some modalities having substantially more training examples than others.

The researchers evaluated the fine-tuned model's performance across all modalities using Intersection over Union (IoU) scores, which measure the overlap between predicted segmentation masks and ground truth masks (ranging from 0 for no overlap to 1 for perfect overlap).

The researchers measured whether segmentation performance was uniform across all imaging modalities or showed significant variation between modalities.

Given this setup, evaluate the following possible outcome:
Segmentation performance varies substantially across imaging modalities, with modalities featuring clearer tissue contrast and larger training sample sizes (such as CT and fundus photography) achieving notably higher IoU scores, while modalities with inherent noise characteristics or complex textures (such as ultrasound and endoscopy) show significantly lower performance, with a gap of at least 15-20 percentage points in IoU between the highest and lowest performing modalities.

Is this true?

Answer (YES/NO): NO